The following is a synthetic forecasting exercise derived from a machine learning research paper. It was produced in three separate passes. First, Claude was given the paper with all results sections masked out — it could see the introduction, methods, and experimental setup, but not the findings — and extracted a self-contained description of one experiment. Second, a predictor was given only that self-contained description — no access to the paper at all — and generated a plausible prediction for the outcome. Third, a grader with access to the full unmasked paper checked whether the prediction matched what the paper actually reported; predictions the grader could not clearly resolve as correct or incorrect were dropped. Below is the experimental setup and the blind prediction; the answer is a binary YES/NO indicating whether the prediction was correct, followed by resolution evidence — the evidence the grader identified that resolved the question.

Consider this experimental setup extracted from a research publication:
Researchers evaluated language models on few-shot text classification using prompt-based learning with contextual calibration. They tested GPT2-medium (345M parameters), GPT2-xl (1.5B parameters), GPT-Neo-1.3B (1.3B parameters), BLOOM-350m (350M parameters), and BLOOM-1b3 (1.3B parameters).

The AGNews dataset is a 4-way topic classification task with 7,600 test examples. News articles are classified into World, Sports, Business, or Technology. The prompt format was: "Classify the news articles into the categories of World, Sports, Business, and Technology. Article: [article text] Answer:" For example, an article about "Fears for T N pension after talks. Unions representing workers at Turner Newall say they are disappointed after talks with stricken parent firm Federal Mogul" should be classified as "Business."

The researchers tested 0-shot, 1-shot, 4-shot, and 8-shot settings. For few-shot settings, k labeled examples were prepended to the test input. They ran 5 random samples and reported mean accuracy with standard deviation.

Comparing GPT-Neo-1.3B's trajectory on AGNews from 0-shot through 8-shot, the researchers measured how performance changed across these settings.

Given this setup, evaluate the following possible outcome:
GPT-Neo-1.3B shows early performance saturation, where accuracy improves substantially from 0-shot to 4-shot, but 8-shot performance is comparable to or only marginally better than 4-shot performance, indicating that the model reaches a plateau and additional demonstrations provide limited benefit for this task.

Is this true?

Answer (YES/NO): YES